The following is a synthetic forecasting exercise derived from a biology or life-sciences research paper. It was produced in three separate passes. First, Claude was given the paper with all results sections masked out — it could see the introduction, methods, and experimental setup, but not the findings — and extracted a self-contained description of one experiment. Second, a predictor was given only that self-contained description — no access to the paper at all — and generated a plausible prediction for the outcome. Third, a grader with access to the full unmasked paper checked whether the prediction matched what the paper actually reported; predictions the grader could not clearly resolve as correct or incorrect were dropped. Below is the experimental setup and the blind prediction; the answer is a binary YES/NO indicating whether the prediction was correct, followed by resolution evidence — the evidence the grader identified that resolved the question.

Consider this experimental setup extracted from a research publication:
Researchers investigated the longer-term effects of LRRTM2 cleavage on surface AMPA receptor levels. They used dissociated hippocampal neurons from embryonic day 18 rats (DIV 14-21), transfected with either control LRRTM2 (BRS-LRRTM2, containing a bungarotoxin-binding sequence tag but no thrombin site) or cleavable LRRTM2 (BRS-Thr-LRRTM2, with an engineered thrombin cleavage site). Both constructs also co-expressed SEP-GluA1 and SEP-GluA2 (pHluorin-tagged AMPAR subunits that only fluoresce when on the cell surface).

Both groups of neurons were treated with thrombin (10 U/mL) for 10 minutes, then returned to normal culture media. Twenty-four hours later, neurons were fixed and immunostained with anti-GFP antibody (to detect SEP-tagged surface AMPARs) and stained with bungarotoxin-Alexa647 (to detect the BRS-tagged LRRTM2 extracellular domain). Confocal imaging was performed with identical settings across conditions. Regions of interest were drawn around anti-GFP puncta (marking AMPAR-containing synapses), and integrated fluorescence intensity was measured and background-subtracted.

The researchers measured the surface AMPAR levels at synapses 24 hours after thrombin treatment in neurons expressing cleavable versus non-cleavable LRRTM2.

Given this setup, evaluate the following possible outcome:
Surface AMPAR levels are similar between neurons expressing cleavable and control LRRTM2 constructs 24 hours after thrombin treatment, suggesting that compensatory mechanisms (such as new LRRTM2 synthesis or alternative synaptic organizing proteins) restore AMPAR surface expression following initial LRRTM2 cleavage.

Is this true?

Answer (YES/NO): NO